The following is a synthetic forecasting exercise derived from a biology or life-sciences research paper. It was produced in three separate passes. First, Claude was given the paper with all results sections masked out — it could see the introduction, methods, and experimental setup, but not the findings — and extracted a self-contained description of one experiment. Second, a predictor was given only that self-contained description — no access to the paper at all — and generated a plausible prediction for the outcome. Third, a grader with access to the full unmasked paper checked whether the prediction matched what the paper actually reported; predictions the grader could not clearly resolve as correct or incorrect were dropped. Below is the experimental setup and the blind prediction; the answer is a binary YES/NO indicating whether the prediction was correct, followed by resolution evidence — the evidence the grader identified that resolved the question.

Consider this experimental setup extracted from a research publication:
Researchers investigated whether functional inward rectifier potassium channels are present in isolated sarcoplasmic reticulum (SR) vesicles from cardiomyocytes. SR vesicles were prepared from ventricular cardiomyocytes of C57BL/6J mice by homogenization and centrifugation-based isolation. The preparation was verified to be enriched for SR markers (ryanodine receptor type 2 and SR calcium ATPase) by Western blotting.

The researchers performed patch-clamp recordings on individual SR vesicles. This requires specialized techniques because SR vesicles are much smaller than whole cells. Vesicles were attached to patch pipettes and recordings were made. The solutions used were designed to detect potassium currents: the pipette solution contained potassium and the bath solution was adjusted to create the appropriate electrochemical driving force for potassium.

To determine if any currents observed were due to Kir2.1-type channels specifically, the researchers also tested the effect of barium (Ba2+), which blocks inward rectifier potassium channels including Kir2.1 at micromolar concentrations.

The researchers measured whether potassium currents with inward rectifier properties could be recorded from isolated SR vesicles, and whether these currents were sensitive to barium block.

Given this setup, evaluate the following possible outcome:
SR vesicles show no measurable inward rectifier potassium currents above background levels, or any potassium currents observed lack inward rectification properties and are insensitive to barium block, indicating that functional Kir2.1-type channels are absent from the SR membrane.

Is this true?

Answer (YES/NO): NO